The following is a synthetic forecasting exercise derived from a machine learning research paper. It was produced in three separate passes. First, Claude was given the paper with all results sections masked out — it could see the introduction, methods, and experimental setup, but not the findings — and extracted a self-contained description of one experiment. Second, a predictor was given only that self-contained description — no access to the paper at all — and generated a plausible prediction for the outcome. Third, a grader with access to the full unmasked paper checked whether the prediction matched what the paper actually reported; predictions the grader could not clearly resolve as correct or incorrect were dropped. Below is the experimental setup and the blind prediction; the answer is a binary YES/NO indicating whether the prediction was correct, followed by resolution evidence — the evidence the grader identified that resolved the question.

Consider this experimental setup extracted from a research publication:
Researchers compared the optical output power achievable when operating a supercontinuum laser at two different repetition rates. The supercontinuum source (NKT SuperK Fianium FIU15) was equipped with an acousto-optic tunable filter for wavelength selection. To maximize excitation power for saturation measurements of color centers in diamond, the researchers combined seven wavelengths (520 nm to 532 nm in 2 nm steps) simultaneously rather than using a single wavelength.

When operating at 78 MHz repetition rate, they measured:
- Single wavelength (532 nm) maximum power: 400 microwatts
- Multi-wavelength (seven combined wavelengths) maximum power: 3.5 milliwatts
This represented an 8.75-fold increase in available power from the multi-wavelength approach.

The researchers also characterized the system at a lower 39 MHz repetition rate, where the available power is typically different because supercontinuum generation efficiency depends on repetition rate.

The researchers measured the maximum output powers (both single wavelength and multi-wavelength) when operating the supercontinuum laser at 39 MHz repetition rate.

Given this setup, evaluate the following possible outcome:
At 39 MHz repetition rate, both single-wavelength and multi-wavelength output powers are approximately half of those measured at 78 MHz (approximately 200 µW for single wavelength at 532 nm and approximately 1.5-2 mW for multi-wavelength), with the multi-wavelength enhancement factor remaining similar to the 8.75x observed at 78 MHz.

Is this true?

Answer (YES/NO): NO